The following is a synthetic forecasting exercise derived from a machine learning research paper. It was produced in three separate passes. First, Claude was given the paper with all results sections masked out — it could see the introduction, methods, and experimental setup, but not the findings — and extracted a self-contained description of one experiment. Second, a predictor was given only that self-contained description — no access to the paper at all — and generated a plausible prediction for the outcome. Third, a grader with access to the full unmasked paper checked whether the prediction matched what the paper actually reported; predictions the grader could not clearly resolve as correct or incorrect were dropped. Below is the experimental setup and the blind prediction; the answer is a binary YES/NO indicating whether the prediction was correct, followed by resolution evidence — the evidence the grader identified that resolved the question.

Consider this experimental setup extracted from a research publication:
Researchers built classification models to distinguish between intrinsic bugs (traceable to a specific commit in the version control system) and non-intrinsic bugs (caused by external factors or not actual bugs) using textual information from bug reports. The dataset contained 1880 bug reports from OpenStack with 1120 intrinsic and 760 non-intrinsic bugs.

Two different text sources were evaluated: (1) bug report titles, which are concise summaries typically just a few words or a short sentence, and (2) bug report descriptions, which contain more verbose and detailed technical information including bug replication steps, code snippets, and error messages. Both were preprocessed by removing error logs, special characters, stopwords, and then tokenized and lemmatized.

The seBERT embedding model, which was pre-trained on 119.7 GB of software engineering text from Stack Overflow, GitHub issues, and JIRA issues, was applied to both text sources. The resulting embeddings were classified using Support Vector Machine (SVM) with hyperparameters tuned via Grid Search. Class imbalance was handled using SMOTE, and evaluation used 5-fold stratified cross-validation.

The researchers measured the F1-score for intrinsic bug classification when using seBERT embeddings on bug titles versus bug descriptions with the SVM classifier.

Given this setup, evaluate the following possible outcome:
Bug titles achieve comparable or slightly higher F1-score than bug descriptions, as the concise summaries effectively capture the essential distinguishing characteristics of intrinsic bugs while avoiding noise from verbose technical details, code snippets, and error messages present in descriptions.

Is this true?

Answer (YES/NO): YES